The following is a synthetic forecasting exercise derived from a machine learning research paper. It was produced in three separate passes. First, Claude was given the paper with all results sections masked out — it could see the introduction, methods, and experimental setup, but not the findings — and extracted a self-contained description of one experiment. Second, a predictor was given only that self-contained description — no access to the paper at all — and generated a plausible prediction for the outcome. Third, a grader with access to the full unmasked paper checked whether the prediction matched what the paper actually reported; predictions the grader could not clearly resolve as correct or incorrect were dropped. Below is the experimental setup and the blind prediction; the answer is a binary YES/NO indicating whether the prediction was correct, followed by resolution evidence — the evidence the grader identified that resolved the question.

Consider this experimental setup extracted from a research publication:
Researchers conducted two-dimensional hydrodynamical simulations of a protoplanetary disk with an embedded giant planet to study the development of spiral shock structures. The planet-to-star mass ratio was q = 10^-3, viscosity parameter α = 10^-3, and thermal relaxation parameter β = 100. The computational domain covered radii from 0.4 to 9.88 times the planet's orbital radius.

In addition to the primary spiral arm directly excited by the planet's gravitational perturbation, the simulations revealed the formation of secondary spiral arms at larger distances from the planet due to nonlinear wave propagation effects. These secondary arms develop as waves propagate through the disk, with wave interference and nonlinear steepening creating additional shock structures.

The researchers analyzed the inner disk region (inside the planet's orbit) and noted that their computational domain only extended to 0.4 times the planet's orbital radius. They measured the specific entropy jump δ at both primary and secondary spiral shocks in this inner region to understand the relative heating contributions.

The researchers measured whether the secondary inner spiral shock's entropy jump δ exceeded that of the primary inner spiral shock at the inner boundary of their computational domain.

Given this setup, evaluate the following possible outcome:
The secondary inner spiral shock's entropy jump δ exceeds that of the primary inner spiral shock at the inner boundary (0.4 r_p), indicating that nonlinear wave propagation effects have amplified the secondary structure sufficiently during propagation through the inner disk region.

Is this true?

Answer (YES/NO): YES